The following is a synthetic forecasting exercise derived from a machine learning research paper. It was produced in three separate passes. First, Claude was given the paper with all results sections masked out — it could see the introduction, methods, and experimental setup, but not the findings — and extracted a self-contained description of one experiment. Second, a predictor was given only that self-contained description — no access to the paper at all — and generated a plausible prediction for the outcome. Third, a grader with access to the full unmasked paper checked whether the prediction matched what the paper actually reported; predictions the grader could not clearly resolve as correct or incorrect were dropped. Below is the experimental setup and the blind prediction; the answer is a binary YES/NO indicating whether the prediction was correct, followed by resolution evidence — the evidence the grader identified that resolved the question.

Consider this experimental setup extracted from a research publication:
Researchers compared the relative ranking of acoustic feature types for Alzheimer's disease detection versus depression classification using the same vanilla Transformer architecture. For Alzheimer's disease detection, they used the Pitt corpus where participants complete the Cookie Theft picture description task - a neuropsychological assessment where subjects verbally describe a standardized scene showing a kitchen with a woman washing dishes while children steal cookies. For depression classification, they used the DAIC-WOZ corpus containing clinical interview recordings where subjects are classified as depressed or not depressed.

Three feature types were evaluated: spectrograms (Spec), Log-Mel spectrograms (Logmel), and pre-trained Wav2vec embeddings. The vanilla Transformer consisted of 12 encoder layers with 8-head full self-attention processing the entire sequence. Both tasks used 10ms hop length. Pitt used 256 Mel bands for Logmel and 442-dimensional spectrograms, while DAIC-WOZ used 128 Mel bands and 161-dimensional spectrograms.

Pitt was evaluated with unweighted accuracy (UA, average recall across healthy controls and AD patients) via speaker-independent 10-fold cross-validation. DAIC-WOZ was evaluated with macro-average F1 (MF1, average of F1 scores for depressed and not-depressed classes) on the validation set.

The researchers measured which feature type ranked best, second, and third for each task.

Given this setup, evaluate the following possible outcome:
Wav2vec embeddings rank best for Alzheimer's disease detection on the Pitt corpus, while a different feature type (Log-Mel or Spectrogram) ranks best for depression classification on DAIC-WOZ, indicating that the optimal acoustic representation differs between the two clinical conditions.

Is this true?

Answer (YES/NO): NO